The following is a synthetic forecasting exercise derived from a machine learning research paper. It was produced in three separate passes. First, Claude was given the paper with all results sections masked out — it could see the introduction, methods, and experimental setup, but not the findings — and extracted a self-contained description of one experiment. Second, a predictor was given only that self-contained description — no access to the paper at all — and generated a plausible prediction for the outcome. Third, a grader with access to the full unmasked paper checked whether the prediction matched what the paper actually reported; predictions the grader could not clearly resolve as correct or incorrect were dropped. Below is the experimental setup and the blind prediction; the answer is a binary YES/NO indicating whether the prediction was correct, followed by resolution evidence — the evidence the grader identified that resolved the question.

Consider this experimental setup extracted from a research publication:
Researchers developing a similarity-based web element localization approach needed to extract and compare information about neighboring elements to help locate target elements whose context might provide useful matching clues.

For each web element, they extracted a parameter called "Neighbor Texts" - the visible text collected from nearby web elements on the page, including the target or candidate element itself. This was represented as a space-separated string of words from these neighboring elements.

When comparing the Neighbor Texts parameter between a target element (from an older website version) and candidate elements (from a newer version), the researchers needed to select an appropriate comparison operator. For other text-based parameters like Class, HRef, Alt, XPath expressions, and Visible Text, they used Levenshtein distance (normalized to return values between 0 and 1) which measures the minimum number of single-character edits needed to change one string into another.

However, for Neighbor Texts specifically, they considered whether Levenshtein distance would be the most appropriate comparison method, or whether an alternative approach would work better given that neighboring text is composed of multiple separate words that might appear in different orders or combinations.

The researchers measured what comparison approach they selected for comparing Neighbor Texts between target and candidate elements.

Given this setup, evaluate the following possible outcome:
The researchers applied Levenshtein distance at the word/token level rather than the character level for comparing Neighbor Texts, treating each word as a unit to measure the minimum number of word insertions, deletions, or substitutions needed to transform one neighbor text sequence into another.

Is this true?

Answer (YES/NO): NO